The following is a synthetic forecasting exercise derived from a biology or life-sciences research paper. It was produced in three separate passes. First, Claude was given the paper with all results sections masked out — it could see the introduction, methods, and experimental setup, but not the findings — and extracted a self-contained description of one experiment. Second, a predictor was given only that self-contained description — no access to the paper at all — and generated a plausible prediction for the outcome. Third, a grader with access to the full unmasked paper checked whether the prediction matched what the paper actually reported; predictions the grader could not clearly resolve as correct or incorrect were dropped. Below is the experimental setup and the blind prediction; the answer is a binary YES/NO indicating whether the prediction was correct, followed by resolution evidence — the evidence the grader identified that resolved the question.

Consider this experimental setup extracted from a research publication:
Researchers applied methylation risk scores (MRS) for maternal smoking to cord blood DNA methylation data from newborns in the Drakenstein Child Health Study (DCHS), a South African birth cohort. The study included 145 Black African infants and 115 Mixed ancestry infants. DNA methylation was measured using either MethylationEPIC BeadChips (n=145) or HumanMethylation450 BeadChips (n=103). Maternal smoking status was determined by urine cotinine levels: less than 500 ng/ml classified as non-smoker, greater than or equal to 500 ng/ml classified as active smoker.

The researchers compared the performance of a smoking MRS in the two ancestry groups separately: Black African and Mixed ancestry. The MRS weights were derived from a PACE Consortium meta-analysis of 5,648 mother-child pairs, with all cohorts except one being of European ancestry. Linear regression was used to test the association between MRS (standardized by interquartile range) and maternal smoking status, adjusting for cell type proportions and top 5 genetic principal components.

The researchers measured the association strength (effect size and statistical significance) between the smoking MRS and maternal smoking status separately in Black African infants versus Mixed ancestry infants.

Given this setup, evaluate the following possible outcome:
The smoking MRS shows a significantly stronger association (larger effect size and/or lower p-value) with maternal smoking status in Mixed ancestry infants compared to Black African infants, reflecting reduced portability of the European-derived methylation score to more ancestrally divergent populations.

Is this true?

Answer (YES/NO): NO